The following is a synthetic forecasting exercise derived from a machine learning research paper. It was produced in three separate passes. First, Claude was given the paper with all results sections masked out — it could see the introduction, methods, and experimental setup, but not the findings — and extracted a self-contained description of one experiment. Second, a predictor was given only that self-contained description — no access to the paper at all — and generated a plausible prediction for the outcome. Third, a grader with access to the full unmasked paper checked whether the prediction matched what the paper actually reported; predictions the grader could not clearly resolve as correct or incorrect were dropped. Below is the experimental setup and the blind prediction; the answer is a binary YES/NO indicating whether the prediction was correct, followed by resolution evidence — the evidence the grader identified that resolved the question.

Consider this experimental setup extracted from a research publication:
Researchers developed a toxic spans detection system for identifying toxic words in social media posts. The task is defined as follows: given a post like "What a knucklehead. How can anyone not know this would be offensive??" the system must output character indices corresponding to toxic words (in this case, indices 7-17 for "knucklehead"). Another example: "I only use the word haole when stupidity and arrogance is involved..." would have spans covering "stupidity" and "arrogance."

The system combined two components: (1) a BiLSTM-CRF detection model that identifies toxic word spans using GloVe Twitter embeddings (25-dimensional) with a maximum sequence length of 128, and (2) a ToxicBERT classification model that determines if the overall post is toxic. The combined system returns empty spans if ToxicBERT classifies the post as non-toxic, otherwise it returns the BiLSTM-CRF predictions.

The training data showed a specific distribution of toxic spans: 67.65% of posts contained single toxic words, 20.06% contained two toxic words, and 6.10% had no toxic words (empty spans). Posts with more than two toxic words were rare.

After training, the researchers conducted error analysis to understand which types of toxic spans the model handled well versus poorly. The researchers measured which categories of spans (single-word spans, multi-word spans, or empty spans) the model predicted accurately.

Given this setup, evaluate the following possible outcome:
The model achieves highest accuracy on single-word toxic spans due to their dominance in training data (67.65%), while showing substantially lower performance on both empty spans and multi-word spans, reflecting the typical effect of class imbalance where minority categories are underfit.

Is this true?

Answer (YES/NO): NO